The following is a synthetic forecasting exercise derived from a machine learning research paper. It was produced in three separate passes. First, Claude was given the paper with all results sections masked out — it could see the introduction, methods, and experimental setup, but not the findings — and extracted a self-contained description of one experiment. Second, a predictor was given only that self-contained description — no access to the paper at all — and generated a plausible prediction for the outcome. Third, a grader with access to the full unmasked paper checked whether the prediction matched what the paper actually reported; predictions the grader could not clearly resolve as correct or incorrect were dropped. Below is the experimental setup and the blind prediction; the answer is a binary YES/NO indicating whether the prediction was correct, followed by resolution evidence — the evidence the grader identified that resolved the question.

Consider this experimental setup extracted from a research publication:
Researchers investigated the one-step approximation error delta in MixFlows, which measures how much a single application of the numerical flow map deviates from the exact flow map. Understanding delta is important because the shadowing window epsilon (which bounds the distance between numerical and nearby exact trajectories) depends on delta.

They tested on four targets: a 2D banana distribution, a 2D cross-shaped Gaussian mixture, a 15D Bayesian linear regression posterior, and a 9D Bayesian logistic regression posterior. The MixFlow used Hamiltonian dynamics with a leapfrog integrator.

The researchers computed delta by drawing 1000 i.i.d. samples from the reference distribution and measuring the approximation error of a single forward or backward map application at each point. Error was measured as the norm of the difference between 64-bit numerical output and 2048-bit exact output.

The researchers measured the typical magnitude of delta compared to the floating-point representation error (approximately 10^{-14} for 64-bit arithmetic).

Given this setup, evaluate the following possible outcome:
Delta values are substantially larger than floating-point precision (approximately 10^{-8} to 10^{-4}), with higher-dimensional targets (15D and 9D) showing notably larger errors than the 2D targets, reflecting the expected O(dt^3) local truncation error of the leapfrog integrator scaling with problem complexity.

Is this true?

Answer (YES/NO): NO